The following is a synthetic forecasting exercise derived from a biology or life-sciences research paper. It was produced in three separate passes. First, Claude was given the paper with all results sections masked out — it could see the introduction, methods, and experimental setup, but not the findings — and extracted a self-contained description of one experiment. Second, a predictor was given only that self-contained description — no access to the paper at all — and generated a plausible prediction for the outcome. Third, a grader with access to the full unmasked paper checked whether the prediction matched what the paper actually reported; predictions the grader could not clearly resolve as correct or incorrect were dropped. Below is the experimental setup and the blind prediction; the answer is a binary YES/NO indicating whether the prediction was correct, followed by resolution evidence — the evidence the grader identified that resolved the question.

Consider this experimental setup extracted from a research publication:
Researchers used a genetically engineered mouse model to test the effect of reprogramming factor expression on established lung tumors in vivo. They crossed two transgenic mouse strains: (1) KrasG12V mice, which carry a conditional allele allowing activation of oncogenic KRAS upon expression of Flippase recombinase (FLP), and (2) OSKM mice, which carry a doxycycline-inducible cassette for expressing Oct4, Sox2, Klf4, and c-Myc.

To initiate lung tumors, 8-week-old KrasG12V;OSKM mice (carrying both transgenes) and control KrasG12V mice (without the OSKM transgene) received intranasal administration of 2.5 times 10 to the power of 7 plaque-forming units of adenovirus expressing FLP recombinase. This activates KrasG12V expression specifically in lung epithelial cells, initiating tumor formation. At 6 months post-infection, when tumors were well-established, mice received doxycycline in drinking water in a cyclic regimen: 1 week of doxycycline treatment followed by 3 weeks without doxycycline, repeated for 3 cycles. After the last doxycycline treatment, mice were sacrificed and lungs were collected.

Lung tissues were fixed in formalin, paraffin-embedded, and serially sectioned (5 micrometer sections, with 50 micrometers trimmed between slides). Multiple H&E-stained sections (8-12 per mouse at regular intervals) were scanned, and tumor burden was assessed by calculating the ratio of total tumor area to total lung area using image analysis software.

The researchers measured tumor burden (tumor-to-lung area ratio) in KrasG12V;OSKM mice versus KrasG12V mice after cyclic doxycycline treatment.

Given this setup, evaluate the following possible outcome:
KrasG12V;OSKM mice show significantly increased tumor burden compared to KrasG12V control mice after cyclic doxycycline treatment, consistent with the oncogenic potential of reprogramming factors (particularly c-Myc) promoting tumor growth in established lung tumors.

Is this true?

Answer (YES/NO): NO